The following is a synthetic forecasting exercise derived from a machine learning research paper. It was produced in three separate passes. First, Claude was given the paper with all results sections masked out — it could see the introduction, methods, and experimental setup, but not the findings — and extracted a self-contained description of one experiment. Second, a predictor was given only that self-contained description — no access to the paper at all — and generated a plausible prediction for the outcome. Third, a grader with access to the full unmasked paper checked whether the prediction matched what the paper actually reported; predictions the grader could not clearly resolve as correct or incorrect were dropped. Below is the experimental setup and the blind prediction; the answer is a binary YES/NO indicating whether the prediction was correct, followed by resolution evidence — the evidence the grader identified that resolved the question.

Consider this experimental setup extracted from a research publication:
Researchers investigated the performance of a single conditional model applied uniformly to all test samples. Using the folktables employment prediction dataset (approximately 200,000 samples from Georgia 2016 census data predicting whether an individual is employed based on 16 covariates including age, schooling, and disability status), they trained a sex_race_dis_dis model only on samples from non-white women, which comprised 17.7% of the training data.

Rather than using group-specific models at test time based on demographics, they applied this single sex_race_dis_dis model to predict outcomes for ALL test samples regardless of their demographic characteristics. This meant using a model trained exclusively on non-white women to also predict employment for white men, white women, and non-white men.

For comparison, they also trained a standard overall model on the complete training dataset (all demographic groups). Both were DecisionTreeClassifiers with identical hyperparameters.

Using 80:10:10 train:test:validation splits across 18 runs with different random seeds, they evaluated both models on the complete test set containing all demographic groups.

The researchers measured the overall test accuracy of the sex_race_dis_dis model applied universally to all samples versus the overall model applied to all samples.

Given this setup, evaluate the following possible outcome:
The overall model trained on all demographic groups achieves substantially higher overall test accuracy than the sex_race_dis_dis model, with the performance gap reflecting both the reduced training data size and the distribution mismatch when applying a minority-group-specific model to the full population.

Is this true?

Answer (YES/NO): NO